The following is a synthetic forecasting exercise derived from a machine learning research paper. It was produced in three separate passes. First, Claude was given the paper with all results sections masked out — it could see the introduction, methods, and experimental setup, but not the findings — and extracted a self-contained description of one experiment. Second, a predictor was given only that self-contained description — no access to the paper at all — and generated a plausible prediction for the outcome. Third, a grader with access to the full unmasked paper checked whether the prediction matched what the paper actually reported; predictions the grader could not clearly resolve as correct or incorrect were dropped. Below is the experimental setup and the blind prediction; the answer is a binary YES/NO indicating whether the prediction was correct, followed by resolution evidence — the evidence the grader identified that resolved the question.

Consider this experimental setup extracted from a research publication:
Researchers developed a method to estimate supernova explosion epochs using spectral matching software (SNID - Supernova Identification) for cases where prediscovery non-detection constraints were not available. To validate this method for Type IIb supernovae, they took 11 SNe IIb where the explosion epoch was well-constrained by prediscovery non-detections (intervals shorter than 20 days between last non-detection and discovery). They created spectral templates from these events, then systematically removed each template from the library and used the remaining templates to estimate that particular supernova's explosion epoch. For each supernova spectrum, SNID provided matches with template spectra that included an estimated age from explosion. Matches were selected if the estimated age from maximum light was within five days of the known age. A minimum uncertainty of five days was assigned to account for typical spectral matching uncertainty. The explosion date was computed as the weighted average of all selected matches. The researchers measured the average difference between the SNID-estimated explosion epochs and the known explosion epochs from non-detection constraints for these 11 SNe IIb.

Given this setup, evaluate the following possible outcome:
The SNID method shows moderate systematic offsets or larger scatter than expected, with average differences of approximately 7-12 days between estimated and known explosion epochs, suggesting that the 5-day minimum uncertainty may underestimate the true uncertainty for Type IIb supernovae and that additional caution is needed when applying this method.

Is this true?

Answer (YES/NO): NO